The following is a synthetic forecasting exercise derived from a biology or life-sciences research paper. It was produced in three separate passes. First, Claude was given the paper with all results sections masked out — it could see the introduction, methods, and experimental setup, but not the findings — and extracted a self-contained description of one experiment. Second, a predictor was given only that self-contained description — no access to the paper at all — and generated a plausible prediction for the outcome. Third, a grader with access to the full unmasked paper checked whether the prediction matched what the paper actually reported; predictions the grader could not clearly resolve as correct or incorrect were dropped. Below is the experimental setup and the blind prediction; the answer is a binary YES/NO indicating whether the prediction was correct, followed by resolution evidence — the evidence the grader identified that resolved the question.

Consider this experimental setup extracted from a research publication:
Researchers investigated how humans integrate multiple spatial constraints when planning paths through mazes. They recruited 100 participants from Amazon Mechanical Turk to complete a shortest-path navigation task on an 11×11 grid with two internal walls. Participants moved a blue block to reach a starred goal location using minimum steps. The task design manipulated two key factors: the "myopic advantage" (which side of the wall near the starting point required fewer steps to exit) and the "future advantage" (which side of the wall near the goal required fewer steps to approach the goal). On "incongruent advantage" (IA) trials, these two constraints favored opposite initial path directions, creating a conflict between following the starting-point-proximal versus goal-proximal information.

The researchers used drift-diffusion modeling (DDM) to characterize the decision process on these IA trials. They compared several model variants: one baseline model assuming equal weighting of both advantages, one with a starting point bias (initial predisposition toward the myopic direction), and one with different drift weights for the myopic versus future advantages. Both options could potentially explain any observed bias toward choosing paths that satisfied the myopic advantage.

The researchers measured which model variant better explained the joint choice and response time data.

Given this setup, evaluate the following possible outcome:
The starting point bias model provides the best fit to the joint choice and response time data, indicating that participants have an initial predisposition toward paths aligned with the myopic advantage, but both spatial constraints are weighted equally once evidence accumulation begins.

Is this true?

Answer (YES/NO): NO